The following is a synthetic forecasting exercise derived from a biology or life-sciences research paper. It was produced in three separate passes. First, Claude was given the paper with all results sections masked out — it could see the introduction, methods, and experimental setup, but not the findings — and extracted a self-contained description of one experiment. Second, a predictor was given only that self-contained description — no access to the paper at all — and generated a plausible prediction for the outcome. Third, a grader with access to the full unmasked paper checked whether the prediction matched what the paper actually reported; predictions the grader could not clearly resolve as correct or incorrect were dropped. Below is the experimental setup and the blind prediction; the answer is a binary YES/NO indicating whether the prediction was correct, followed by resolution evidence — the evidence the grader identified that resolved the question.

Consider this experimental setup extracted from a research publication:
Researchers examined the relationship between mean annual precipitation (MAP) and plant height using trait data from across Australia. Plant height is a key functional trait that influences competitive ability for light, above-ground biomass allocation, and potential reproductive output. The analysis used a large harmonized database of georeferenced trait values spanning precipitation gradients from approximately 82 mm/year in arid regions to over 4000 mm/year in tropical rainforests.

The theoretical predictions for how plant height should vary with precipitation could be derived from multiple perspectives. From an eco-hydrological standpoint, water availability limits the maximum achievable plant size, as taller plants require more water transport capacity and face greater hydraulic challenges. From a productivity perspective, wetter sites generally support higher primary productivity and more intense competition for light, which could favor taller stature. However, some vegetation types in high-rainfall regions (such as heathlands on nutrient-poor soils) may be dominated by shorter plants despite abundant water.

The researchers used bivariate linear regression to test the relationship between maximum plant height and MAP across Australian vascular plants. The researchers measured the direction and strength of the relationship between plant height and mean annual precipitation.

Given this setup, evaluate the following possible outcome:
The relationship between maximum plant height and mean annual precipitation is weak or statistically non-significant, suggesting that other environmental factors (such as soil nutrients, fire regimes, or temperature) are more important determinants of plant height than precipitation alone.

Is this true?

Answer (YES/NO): NO